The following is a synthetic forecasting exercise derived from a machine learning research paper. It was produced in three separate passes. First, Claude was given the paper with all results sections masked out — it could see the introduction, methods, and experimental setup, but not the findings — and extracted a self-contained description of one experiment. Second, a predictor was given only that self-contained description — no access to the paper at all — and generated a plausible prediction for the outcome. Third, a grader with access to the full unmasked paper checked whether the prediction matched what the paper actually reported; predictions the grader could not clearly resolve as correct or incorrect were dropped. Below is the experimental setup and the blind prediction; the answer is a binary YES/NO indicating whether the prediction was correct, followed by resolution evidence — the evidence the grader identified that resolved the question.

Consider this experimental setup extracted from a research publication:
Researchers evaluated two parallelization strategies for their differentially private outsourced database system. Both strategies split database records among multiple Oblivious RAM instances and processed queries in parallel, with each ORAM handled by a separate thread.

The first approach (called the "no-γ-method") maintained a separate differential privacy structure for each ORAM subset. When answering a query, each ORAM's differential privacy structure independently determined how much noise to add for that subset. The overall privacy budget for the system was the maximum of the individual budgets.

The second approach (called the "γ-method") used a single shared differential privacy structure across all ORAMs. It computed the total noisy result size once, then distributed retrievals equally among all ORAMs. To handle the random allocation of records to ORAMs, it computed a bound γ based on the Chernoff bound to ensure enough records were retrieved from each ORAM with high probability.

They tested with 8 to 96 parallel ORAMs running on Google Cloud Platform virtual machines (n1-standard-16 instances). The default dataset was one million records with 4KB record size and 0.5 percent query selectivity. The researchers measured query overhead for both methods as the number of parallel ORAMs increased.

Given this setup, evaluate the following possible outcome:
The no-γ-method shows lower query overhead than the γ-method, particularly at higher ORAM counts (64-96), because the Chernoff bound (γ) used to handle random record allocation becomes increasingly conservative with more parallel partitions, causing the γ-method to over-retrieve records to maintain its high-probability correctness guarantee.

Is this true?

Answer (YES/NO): NO